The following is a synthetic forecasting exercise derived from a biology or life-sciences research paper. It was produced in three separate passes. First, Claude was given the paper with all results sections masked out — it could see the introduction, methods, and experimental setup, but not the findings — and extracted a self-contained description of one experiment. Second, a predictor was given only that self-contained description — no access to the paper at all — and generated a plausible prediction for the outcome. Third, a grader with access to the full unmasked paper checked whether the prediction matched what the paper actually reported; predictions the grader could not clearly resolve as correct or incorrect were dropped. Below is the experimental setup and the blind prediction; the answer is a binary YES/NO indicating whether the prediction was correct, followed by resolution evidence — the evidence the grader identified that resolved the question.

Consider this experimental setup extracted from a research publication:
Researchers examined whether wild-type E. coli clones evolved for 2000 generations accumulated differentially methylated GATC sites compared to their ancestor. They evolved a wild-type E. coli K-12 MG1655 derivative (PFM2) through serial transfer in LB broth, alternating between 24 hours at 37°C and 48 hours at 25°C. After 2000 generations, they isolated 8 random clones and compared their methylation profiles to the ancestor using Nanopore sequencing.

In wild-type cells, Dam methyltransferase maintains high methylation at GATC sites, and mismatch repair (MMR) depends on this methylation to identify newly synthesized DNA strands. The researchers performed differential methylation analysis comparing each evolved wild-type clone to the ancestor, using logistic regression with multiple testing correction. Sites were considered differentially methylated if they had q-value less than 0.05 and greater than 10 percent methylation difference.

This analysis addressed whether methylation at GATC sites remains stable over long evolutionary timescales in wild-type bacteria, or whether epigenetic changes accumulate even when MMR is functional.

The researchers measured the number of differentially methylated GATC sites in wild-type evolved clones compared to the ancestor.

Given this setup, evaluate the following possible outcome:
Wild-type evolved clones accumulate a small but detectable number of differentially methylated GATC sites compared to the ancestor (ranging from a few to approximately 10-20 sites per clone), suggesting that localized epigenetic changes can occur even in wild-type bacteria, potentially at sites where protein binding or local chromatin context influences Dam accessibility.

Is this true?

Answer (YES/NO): YES